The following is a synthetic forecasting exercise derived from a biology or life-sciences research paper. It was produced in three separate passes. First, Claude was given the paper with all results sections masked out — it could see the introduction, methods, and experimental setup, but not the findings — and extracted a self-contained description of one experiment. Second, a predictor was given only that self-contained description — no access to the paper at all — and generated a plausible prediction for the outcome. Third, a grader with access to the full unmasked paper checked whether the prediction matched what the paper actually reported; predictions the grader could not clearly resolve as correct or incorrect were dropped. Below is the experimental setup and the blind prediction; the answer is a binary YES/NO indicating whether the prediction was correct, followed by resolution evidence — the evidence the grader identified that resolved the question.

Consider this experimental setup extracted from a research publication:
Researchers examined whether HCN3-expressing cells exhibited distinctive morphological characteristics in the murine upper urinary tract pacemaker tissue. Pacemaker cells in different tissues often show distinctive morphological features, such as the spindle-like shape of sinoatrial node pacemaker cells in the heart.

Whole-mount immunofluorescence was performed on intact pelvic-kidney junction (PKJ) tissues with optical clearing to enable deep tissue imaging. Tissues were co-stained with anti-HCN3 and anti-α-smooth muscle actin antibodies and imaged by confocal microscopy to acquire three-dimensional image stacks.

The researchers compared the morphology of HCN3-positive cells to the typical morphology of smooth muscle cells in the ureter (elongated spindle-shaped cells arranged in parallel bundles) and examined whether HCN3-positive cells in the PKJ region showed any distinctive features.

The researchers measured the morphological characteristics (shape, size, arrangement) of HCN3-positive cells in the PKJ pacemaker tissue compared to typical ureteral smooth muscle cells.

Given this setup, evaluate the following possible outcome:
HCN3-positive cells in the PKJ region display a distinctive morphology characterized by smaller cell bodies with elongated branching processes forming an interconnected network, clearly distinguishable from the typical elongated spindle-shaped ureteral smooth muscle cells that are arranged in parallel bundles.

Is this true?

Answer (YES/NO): NO